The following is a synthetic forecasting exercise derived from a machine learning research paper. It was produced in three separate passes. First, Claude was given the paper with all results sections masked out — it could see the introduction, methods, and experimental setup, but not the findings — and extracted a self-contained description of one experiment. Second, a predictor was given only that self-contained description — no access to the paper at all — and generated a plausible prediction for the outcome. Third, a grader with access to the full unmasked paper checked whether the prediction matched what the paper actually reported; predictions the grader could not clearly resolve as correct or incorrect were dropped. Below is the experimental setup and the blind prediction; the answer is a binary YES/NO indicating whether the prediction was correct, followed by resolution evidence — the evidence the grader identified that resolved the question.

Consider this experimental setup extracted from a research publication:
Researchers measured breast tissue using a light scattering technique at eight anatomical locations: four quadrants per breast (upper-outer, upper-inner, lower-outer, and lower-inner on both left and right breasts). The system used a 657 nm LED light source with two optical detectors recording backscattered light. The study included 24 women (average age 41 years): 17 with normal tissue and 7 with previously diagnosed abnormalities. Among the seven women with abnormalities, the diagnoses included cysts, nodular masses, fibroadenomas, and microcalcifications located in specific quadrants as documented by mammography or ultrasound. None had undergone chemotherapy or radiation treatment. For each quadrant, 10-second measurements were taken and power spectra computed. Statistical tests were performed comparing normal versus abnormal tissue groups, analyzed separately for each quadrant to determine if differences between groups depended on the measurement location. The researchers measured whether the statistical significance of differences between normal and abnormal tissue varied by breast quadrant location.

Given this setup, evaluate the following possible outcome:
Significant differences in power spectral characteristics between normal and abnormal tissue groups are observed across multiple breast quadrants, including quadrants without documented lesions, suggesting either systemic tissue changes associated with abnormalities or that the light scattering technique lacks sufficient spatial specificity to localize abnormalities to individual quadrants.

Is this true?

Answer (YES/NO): YES